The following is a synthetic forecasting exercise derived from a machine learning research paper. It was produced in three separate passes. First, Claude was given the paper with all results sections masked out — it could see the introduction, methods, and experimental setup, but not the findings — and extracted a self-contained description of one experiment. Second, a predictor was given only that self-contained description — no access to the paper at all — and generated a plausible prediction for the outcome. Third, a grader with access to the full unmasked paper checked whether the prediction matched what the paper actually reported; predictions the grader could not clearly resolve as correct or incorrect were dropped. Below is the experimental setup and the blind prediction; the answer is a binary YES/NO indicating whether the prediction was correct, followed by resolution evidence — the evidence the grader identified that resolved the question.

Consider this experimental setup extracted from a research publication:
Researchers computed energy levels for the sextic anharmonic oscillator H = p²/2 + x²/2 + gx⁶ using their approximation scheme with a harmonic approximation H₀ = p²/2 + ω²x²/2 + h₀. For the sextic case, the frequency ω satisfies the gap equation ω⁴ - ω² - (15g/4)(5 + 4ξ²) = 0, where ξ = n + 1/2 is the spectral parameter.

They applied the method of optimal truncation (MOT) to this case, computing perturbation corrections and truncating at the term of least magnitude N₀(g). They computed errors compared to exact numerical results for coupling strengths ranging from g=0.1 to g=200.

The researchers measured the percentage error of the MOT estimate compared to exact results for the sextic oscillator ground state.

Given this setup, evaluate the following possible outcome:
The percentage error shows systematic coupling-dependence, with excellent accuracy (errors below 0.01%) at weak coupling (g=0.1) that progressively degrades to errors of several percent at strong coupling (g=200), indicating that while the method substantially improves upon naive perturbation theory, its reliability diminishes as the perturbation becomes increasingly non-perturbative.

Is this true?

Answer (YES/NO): NO